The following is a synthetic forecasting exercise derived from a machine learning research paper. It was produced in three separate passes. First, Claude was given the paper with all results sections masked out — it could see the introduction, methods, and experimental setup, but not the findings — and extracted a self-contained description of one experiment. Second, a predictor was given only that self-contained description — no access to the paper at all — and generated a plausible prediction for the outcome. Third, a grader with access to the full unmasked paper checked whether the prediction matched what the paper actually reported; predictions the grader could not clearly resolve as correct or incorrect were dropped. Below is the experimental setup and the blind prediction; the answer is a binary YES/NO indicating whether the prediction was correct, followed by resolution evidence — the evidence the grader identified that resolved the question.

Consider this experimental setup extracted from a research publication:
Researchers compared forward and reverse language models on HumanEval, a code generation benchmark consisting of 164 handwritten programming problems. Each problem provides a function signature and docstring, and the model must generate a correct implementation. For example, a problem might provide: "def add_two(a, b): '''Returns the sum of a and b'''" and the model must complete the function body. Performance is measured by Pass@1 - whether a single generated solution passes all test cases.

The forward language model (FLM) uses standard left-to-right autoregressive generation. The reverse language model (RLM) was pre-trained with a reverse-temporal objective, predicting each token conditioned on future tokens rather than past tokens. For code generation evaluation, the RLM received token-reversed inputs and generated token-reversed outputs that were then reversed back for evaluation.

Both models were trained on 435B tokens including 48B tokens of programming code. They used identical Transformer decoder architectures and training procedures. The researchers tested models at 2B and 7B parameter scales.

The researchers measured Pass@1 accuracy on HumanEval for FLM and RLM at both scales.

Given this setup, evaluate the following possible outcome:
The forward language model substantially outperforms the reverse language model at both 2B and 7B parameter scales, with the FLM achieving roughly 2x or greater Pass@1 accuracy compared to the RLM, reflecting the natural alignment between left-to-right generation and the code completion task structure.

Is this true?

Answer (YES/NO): YES